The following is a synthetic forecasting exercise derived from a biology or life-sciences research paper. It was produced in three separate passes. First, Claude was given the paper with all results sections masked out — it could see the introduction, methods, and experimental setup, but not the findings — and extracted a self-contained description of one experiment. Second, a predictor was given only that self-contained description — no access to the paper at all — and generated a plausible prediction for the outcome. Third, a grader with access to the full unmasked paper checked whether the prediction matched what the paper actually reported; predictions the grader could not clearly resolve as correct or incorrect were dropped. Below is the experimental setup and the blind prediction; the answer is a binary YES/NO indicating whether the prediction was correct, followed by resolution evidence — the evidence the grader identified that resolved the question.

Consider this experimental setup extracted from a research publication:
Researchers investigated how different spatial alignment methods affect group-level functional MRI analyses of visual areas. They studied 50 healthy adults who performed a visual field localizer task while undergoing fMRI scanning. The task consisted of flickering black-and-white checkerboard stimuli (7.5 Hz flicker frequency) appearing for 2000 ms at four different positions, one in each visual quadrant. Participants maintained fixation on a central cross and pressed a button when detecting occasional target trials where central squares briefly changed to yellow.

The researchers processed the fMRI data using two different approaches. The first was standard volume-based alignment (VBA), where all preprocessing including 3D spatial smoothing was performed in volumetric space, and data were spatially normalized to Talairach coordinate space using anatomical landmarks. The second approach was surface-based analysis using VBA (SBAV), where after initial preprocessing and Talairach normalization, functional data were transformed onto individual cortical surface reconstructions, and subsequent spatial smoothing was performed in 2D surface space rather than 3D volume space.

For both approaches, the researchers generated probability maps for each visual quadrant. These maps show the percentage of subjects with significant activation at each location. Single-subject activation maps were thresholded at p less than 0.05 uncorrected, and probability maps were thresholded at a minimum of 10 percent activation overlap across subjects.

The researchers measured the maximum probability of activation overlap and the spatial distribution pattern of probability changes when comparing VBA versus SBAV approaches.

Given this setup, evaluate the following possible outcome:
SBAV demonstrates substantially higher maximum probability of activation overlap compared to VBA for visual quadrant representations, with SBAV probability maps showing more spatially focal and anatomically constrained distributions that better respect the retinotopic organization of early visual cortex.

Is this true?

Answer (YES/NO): NO